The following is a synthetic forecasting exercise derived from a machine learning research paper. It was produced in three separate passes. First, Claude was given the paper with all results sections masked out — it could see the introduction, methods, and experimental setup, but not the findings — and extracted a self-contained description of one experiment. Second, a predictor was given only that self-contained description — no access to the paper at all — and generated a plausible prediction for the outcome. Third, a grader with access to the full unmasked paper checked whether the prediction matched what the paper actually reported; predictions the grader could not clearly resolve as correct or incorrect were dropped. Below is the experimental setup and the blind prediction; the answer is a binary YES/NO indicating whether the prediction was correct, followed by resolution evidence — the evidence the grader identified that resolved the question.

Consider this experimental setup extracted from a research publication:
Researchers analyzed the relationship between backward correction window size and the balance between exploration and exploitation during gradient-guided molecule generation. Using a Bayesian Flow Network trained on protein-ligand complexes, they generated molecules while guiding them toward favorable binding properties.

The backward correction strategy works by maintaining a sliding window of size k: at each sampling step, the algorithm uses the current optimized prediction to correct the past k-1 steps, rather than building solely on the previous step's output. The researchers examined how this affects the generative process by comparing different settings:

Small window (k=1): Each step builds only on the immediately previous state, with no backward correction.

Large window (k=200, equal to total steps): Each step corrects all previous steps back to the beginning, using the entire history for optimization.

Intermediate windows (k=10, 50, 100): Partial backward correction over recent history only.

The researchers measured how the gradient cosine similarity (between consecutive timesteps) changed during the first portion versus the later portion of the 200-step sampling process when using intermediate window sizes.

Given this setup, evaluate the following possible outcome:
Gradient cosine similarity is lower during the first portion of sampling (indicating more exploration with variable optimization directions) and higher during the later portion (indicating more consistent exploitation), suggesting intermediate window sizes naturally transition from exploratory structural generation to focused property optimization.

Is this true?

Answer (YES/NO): YES